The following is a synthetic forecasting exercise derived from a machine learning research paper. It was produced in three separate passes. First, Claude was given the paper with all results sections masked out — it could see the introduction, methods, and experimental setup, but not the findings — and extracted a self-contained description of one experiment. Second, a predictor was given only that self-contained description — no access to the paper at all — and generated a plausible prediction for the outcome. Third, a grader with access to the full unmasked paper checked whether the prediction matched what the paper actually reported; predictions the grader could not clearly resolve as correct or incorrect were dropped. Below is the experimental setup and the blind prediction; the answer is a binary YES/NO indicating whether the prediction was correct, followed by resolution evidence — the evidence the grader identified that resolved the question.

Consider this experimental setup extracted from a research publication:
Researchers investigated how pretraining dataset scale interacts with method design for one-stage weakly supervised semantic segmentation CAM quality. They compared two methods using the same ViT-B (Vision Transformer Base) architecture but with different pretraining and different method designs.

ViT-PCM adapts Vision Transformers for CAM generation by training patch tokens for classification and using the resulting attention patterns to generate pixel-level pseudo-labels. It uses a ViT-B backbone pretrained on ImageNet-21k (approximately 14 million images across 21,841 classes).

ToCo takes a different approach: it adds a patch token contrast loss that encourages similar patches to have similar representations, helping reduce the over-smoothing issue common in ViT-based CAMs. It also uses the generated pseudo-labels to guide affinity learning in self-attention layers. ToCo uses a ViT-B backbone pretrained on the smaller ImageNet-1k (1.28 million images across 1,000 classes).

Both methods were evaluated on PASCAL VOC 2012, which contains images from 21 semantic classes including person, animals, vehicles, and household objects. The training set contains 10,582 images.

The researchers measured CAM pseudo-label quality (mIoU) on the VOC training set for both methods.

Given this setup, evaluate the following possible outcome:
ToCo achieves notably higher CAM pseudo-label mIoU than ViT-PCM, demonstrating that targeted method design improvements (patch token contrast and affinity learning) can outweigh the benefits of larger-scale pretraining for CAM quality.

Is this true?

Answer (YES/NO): YES